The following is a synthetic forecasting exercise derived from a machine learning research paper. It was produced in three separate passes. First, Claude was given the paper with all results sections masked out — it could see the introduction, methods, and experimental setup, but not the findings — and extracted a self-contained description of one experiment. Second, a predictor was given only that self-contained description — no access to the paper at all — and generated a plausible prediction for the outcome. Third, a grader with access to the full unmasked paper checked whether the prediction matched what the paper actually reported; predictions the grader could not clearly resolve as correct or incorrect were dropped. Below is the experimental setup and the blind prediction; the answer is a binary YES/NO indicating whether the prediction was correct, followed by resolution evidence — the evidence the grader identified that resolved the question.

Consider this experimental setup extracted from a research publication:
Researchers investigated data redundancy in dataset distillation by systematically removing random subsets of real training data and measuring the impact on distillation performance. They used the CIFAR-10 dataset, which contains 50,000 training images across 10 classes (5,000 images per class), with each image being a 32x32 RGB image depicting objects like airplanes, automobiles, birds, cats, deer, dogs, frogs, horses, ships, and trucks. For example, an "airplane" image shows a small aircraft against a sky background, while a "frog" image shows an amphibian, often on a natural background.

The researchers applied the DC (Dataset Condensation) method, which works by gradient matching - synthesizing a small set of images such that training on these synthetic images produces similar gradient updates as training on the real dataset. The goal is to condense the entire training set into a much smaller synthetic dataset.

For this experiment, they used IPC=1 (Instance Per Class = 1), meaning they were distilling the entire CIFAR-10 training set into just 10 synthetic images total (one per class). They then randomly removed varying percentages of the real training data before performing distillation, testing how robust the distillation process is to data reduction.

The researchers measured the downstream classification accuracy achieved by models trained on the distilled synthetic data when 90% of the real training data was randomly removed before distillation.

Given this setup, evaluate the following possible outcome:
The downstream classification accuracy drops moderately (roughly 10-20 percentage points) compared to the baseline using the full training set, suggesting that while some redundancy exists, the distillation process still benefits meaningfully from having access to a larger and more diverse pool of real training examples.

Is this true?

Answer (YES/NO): NO